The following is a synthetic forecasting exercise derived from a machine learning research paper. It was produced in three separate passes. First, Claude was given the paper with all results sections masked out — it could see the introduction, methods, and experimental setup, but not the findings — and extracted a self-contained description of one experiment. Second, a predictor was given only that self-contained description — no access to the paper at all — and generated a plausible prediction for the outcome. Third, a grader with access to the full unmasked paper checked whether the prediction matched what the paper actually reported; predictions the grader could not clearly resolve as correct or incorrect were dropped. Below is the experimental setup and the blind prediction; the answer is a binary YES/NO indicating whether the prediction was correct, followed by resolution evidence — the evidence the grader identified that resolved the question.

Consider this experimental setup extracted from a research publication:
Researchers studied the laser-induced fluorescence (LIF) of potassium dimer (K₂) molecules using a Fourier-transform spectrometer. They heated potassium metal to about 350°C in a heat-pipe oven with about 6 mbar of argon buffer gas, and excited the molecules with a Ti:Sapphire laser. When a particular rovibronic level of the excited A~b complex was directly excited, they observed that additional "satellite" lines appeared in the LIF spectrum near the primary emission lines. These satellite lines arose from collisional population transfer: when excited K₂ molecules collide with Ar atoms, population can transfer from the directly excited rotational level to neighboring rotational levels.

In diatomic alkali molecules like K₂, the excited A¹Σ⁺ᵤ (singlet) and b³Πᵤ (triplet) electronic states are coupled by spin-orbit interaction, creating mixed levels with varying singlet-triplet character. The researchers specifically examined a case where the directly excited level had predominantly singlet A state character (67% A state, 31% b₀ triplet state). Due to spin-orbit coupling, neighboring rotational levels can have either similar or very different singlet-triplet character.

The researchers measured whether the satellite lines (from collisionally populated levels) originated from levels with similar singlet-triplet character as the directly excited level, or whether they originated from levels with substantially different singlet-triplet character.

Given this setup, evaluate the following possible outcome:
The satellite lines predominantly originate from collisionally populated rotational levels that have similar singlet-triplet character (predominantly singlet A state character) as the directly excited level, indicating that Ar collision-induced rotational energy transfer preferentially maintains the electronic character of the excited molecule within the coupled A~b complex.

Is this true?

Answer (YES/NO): NO